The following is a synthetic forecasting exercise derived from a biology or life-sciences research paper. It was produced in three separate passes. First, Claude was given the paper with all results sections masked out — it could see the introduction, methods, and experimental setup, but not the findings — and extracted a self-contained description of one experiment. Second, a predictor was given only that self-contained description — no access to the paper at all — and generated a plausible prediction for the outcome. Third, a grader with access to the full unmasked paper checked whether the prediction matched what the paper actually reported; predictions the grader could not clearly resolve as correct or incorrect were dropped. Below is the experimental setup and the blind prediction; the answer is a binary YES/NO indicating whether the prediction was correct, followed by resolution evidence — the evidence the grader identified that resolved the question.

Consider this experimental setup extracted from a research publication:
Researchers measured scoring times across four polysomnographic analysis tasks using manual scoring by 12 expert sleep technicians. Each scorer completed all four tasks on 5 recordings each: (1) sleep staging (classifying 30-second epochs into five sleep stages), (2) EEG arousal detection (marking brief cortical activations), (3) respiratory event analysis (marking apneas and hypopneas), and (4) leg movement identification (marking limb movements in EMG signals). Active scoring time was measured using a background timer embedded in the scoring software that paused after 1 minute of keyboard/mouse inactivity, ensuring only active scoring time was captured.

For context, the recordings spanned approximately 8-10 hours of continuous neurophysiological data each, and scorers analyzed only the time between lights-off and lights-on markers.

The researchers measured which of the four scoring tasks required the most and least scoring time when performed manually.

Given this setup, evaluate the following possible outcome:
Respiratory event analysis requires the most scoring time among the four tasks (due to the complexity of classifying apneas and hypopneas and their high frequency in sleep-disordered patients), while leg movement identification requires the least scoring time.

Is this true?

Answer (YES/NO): NO